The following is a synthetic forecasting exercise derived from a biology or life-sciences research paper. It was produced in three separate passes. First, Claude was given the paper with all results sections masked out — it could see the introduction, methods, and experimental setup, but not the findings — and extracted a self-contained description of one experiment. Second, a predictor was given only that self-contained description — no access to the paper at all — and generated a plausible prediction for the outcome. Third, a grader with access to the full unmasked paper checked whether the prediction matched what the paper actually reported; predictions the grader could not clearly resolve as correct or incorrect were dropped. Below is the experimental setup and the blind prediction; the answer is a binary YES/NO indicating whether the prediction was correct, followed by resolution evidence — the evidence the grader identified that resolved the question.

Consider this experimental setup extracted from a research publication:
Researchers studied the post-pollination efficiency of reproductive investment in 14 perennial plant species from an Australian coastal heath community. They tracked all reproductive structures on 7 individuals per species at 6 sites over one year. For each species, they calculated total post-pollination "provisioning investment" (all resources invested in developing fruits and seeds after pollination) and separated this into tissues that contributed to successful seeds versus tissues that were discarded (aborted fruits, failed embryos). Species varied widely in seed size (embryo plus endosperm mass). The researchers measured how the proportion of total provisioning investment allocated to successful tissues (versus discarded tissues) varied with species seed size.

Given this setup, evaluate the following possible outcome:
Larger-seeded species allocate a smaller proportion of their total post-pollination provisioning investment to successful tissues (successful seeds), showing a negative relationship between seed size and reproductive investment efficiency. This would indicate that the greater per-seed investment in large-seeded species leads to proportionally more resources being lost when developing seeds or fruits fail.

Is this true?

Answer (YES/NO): NO